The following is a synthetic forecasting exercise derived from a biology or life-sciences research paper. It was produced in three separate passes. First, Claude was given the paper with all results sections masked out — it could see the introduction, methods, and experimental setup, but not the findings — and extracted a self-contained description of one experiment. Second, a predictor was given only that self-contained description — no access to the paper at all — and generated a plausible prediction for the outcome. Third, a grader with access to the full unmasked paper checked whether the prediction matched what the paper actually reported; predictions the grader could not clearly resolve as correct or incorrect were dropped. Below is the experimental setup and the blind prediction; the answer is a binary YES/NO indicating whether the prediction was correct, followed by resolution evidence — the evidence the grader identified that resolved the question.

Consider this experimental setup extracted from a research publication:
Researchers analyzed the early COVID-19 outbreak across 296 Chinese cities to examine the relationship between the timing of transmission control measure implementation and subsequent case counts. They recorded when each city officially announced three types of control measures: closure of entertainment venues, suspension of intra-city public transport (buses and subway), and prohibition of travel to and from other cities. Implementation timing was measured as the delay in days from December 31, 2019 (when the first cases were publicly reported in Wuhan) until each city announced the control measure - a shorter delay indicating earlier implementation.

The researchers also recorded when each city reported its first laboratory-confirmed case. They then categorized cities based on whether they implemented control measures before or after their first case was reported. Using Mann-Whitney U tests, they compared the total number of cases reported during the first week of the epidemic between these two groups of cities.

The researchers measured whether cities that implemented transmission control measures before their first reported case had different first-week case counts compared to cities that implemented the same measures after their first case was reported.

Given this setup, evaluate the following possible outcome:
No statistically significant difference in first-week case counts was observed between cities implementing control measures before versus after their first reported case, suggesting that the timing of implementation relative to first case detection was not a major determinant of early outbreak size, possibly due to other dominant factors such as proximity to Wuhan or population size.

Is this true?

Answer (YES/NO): NO